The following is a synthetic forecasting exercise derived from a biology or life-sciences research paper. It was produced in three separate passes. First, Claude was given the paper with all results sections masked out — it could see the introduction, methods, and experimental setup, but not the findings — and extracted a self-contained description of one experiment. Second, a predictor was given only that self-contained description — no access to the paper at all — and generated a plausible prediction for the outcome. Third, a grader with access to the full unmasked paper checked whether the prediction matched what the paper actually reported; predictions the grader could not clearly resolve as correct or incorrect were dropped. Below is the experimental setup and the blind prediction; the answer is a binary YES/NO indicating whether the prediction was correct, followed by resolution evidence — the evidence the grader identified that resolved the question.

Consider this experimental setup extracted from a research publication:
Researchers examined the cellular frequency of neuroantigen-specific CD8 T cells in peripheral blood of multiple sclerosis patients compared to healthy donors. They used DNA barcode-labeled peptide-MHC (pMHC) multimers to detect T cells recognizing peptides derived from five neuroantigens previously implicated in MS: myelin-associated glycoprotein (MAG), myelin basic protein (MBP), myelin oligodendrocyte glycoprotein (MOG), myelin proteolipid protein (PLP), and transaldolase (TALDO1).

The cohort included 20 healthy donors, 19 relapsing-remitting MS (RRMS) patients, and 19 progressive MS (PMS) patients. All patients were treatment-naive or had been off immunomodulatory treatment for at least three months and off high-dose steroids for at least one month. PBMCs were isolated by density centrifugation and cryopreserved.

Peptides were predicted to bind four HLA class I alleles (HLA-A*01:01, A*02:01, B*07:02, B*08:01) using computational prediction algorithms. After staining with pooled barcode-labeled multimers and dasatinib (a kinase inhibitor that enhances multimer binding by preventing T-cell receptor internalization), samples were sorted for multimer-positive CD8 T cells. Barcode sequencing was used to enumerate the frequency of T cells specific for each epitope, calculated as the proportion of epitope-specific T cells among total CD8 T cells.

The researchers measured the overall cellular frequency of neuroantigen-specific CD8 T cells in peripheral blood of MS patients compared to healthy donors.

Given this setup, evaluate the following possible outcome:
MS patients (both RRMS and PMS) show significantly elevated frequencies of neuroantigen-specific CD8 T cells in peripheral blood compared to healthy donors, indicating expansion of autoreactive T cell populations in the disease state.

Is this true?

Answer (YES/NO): NO